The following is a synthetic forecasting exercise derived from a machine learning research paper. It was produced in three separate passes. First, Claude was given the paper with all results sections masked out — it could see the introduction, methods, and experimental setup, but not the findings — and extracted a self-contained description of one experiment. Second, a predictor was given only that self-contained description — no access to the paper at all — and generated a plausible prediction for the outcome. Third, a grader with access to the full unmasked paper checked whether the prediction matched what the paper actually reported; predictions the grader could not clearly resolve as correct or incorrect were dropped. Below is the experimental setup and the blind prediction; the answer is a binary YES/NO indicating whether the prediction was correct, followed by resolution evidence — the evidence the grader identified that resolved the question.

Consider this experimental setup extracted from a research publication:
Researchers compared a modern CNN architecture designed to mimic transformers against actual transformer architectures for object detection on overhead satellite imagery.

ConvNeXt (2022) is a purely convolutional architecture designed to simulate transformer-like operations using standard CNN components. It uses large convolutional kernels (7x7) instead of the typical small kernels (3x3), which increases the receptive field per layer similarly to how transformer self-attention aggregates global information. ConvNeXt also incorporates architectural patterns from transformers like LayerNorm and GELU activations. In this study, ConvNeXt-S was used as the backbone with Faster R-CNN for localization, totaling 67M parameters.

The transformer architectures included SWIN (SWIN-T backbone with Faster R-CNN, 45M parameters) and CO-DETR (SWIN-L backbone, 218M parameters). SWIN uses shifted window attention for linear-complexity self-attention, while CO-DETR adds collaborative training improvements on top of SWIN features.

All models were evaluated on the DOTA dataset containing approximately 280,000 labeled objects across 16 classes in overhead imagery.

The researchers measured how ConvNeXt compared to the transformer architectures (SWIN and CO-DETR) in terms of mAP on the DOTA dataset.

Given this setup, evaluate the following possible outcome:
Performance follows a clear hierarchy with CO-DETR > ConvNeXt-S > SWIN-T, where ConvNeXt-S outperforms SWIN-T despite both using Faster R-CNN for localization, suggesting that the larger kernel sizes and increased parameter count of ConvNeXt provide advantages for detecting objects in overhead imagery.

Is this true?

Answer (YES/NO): NO